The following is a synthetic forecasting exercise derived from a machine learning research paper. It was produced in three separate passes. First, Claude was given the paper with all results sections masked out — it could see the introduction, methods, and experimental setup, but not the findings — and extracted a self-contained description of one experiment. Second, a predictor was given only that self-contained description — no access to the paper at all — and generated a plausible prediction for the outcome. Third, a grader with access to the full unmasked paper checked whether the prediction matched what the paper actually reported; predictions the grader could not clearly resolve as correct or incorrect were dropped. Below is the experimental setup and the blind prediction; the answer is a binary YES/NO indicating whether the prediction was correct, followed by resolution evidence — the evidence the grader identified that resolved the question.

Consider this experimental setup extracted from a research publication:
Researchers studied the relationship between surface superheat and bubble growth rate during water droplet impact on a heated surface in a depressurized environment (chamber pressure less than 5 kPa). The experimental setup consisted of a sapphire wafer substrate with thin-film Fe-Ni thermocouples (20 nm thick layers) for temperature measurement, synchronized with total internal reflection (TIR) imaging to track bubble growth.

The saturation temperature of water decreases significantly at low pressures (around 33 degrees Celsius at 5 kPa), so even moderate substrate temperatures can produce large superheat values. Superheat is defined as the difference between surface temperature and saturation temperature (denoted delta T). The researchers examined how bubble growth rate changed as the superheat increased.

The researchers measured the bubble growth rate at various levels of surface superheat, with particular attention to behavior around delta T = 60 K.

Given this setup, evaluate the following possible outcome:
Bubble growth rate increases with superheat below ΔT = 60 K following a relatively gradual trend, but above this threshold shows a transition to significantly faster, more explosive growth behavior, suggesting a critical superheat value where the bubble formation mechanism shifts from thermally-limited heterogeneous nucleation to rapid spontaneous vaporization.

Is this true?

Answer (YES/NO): NO